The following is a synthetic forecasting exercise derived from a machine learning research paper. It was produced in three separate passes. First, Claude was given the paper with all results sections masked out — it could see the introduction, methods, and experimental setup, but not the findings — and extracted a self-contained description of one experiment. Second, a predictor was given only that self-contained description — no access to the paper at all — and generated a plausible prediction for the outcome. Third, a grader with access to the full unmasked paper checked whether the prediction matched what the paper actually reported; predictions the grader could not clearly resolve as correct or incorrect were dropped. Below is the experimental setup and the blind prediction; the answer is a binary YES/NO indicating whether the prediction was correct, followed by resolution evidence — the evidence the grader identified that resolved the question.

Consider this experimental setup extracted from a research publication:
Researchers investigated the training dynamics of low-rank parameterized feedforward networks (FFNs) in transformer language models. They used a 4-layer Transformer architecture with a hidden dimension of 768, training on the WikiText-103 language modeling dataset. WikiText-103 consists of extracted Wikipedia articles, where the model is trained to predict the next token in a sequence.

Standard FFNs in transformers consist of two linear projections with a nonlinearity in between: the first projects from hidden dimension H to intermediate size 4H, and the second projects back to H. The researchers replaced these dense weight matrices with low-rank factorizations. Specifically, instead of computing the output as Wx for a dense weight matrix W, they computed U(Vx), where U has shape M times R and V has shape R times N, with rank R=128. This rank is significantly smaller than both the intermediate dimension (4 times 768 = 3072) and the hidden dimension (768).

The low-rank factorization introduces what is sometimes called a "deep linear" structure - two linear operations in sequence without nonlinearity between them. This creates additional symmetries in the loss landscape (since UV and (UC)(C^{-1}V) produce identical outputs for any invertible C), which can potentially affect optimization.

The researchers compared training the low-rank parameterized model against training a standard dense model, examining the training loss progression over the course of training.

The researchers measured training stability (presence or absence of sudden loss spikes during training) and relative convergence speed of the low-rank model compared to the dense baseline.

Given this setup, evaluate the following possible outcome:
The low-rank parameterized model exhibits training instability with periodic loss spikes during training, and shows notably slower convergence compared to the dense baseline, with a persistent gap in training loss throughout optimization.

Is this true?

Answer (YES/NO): YES